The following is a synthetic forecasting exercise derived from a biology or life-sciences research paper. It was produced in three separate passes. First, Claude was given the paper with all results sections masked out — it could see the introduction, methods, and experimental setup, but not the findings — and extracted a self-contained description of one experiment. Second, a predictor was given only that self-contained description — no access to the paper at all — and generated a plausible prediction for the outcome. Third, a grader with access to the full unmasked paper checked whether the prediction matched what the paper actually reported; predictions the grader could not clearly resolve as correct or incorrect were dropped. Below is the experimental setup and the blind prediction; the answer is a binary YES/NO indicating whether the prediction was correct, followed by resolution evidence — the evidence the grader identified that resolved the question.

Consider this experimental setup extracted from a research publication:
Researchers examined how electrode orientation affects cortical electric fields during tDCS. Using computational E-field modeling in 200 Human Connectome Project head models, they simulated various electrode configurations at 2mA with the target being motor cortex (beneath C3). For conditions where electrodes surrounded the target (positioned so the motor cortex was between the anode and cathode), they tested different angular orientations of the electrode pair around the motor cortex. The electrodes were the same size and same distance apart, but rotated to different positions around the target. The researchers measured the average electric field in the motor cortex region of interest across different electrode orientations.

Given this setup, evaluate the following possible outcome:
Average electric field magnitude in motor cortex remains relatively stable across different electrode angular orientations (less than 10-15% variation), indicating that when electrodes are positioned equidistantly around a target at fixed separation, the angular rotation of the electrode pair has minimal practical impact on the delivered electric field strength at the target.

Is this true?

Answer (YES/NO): NO